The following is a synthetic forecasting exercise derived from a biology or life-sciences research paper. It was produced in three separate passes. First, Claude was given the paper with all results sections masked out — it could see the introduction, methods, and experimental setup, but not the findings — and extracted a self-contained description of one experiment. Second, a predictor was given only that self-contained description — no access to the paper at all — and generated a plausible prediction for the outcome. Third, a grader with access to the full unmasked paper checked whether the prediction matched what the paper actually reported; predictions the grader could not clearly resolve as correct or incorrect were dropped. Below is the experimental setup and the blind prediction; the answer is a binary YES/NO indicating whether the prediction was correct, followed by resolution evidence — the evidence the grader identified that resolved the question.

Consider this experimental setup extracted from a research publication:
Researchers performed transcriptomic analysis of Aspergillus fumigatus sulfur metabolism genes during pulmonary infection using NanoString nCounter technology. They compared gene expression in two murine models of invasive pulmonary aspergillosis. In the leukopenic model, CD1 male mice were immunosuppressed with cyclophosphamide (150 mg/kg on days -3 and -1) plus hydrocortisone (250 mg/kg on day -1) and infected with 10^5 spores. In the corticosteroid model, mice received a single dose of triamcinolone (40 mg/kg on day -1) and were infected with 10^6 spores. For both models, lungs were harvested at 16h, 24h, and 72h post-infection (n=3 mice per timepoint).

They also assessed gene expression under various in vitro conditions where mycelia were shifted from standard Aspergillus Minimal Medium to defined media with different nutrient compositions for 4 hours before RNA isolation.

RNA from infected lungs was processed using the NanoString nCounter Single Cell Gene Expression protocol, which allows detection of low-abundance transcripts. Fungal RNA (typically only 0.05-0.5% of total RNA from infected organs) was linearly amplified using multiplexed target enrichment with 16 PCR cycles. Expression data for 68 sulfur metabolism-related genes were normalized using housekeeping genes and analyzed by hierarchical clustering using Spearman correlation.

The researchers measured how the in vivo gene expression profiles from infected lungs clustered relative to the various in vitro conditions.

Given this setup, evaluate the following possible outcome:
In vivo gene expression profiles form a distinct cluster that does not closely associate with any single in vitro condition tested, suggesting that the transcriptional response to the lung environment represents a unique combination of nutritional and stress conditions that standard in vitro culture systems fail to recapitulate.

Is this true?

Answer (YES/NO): YES